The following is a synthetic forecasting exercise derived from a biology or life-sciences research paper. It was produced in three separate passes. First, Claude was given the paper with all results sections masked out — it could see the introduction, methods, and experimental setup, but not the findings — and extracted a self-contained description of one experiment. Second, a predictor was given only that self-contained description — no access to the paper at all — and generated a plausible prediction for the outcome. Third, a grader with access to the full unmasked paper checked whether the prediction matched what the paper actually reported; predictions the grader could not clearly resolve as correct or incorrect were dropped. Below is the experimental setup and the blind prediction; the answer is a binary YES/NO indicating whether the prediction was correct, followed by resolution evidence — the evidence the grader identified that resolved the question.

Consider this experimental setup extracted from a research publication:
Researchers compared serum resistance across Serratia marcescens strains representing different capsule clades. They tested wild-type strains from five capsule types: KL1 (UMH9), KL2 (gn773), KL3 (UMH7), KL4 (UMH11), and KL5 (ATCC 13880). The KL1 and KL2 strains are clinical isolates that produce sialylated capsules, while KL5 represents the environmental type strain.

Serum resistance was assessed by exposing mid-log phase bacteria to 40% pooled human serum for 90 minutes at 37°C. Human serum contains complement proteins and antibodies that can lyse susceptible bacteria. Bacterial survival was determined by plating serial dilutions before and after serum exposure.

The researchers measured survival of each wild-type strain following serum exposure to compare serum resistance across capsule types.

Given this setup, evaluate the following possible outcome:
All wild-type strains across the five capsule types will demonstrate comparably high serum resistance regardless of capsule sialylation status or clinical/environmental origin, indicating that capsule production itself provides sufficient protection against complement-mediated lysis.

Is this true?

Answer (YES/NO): NO